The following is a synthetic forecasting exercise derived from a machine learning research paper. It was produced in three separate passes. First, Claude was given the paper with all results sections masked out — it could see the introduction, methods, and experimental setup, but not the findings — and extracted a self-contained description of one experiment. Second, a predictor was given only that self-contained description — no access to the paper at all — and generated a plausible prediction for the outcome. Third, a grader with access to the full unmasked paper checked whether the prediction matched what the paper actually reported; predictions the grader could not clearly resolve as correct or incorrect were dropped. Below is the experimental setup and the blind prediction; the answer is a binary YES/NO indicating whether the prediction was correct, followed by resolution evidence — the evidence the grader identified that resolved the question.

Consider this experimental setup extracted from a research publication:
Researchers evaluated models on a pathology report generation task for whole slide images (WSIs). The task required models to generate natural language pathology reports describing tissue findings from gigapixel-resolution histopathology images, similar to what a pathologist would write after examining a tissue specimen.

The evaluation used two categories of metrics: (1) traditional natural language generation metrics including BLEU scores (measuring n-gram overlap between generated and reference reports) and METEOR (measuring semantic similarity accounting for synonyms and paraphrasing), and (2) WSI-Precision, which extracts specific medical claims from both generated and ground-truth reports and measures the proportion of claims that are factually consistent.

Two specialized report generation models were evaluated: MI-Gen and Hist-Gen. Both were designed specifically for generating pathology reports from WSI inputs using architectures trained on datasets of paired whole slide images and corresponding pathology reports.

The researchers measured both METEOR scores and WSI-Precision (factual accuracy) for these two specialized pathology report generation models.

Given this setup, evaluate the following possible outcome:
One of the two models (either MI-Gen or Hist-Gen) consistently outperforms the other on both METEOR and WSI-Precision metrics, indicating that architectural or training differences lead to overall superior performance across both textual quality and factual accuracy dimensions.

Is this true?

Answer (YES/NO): NO